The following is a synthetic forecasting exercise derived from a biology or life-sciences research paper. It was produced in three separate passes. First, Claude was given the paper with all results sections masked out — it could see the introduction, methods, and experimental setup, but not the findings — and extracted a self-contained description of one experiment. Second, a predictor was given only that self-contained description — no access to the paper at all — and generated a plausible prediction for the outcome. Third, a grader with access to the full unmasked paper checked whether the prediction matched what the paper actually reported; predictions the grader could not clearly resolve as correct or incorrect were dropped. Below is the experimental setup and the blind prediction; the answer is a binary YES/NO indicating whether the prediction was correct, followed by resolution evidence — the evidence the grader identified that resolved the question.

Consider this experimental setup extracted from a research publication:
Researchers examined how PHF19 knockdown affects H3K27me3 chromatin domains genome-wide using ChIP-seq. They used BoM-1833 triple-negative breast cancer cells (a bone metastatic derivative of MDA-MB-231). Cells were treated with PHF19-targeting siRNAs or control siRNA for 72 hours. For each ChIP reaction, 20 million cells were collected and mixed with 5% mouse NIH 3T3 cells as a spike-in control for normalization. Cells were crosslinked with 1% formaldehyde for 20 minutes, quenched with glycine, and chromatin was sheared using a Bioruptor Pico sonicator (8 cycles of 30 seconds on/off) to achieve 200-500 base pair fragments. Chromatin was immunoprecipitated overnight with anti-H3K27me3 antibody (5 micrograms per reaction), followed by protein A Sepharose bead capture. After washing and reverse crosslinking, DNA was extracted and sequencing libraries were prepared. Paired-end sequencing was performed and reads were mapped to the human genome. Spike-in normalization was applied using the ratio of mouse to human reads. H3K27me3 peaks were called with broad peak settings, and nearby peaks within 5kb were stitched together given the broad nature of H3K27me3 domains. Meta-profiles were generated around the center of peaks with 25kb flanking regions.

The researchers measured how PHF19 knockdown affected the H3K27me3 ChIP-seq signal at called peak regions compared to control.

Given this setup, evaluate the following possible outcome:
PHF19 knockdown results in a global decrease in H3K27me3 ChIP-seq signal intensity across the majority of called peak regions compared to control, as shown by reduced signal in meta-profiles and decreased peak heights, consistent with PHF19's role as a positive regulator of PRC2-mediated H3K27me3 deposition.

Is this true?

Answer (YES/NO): NO